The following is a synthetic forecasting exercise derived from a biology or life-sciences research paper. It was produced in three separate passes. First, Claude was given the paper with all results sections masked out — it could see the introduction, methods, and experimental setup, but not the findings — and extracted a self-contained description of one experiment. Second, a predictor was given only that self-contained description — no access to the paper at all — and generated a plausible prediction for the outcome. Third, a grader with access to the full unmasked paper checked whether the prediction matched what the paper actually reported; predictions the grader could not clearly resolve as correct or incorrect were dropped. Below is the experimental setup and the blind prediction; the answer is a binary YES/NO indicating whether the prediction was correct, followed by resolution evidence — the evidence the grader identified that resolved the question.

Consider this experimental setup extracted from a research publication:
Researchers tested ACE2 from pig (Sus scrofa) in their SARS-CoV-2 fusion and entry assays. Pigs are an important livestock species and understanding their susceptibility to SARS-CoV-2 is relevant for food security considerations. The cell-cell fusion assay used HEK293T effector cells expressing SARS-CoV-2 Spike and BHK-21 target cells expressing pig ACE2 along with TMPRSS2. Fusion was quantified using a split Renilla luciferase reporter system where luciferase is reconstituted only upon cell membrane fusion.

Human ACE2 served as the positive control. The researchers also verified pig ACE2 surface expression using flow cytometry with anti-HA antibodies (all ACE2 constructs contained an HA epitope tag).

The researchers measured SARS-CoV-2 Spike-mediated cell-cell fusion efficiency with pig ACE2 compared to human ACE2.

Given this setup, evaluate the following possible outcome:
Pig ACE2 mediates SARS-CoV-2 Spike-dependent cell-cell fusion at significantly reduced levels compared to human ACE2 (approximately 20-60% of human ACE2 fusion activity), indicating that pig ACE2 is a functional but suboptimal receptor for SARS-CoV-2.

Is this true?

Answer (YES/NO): NO